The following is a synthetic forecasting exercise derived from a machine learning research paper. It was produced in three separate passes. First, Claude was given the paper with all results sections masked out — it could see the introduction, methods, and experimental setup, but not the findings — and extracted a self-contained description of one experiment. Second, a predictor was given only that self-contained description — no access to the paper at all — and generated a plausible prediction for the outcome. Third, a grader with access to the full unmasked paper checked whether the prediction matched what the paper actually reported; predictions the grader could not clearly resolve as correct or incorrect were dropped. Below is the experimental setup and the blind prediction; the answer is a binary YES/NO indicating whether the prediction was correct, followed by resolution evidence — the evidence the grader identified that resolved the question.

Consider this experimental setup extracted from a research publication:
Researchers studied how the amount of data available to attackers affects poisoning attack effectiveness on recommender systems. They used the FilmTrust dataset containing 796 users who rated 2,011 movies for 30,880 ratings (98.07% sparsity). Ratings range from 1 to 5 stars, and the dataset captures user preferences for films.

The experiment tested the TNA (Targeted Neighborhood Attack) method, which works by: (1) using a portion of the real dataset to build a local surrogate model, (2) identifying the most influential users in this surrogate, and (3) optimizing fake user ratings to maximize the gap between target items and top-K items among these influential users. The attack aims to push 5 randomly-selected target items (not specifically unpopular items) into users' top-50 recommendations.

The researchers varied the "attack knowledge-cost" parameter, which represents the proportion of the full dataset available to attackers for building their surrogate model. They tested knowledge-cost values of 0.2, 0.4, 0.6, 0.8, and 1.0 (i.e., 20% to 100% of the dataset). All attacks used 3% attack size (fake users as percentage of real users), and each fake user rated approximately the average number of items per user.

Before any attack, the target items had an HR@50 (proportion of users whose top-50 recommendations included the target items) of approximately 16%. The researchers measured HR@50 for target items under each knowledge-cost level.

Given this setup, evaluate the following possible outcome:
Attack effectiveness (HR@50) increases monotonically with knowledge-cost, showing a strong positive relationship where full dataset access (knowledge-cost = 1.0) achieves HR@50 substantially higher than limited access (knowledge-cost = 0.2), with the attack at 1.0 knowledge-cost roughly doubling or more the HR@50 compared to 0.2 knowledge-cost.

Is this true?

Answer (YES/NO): NO